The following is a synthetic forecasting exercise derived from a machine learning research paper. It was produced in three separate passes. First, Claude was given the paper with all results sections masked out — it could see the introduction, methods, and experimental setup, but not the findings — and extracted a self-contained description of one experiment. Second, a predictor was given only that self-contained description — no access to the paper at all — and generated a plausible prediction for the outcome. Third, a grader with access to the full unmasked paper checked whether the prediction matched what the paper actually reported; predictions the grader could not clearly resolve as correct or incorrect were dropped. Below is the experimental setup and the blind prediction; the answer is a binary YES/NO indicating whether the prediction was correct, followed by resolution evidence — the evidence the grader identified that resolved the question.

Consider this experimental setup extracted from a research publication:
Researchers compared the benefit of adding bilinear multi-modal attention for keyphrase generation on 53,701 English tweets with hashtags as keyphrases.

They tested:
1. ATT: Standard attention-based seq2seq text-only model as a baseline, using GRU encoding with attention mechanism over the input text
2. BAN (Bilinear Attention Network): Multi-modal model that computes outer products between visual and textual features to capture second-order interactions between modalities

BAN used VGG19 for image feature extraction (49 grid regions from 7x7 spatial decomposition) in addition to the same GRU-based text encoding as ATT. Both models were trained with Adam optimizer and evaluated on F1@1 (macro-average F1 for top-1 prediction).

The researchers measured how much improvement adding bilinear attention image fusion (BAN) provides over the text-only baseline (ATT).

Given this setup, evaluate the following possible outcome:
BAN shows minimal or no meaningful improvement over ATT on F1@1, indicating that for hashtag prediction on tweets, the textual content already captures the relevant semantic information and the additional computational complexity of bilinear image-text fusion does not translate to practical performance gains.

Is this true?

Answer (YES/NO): YES